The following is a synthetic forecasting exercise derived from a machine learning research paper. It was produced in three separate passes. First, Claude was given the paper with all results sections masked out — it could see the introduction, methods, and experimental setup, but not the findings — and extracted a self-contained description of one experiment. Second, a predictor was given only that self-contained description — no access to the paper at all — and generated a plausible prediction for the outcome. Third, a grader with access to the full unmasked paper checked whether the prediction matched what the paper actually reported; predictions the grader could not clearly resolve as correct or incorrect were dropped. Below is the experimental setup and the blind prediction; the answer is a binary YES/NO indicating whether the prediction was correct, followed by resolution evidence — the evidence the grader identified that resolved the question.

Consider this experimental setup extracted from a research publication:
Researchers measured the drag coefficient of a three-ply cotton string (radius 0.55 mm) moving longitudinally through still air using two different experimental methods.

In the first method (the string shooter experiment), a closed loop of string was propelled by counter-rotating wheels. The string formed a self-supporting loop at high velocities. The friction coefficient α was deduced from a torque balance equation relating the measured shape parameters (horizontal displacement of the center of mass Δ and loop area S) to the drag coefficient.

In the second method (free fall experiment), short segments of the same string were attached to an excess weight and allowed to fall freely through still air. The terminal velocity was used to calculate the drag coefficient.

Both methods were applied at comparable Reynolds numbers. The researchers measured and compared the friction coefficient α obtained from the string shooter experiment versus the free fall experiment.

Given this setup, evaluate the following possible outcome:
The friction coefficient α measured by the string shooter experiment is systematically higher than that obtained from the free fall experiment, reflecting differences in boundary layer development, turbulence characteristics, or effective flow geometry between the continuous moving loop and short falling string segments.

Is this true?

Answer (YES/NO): YES